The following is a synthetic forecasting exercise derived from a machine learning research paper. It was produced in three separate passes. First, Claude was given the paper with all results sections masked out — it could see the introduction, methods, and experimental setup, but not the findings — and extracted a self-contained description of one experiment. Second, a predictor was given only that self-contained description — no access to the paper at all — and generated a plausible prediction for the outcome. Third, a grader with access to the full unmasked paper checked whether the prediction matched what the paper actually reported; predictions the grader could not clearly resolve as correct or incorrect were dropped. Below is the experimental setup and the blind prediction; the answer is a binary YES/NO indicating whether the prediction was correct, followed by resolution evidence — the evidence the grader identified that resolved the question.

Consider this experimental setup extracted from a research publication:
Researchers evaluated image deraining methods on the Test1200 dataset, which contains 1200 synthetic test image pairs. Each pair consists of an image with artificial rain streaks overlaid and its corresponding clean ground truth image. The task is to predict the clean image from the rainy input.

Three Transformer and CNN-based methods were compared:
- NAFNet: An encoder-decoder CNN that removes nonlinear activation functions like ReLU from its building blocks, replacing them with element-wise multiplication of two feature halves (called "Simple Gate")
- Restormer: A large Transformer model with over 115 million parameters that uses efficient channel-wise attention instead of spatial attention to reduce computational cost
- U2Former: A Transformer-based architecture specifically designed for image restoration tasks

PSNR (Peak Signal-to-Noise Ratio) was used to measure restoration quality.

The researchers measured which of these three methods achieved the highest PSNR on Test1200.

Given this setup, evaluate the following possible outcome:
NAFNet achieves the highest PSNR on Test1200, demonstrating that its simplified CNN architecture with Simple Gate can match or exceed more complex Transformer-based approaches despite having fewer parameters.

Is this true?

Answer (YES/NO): NO